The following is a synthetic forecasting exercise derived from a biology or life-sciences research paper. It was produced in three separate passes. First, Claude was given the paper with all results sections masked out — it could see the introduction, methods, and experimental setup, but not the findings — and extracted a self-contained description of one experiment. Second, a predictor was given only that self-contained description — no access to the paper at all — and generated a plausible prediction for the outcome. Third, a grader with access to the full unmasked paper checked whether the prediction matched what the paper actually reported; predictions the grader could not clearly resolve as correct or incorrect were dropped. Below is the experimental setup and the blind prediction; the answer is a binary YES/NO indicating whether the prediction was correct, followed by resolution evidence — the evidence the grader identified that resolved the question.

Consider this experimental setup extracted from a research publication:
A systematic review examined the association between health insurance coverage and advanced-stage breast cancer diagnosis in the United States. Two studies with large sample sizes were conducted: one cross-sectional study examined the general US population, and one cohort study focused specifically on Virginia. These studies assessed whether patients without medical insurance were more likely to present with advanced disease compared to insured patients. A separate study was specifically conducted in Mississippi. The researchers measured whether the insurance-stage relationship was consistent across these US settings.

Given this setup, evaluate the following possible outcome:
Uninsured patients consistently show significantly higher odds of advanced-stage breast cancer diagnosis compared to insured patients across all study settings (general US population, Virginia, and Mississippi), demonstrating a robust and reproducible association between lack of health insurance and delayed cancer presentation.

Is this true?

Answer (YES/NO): NO